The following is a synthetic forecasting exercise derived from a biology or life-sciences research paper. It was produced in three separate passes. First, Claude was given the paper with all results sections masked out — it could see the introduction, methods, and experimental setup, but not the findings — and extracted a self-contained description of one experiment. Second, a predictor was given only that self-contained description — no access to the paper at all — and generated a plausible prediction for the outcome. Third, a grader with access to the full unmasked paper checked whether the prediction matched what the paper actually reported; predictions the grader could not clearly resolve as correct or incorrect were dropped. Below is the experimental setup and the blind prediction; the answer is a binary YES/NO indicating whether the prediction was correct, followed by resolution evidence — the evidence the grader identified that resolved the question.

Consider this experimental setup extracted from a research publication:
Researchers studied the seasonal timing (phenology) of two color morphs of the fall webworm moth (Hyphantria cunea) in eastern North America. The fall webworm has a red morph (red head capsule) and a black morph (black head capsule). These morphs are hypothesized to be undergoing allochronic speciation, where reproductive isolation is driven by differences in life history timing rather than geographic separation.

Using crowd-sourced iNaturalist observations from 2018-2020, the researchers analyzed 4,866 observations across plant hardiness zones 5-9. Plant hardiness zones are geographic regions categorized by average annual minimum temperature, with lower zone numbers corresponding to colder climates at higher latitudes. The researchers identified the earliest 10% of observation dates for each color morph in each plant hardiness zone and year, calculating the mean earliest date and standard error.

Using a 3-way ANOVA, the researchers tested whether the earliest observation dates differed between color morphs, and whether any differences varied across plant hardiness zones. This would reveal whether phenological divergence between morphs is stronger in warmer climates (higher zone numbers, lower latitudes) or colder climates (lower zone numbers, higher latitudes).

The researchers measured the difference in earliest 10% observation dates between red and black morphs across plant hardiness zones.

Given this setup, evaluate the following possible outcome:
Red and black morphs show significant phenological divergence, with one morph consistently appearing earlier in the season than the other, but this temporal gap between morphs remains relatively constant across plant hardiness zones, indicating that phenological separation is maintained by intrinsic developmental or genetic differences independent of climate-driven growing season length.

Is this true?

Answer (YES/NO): NO